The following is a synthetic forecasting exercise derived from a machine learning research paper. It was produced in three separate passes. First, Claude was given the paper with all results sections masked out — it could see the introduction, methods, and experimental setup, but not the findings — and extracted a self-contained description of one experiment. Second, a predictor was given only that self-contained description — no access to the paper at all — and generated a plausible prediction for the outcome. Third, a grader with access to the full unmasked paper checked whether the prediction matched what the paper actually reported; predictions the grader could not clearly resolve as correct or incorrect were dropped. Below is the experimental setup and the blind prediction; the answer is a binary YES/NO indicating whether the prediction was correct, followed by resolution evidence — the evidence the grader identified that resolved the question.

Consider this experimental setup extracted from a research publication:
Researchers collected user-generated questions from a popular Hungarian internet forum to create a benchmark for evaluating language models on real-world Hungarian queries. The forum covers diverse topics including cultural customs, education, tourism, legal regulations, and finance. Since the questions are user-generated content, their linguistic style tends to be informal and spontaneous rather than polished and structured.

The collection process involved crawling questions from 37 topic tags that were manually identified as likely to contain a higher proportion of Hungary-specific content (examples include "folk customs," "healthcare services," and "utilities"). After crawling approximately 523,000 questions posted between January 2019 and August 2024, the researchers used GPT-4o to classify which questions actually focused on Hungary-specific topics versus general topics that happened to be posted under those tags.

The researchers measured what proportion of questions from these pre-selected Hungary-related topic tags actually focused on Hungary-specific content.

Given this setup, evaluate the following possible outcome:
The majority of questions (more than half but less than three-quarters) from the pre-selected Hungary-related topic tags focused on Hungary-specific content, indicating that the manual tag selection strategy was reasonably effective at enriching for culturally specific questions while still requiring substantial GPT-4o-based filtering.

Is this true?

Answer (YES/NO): NO